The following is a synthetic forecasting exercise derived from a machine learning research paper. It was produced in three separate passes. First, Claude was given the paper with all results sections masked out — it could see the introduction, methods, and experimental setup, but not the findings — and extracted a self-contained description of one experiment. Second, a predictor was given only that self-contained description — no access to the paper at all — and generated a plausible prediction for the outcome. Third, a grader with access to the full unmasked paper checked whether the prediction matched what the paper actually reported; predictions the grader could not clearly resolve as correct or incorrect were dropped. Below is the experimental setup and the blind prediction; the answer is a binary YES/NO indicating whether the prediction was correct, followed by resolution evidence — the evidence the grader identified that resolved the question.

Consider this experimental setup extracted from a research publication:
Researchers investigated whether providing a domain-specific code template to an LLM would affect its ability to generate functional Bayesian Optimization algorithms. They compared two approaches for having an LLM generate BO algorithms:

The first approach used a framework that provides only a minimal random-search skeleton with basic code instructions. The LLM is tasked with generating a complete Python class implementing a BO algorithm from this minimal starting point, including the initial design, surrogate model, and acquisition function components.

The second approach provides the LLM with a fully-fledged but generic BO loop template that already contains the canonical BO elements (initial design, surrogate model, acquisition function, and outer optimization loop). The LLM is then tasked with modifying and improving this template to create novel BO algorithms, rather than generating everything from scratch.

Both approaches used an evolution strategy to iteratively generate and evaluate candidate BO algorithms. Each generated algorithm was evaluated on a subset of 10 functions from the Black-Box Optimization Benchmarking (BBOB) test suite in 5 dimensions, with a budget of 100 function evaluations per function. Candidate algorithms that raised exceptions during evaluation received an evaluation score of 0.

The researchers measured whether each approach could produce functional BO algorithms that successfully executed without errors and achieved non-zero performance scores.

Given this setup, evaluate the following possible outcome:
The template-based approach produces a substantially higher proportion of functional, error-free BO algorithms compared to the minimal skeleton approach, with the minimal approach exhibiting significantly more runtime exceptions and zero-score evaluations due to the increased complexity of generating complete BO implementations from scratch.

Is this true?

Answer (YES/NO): YES